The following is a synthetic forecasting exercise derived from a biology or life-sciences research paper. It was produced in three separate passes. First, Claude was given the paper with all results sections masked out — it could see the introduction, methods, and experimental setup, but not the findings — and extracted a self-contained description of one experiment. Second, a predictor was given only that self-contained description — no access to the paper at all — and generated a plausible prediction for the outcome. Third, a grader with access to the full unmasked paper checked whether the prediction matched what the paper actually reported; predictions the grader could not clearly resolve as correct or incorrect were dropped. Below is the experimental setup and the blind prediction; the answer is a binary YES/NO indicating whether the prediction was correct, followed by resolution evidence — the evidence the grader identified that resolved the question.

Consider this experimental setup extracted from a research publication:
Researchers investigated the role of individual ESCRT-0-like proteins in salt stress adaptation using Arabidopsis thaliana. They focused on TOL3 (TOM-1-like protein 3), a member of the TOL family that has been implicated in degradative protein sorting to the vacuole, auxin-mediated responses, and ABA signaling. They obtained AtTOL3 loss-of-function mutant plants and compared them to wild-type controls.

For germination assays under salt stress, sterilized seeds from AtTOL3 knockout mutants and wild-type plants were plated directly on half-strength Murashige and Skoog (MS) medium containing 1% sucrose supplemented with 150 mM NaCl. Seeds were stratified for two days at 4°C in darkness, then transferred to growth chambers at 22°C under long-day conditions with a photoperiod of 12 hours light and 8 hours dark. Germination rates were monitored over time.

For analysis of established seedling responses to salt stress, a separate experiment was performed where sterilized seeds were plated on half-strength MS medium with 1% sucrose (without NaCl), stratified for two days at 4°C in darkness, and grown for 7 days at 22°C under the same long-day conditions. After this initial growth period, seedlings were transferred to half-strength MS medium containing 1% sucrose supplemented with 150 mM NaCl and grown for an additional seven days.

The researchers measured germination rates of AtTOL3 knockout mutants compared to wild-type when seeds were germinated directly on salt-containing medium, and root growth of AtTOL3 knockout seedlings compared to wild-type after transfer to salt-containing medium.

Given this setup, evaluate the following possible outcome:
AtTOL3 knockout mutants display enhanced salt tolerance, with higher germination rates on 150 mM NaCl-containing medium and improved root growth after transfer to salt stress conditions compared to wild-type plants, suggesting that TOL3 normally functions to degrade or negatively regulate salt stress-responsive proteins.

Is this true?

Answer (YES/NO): NO